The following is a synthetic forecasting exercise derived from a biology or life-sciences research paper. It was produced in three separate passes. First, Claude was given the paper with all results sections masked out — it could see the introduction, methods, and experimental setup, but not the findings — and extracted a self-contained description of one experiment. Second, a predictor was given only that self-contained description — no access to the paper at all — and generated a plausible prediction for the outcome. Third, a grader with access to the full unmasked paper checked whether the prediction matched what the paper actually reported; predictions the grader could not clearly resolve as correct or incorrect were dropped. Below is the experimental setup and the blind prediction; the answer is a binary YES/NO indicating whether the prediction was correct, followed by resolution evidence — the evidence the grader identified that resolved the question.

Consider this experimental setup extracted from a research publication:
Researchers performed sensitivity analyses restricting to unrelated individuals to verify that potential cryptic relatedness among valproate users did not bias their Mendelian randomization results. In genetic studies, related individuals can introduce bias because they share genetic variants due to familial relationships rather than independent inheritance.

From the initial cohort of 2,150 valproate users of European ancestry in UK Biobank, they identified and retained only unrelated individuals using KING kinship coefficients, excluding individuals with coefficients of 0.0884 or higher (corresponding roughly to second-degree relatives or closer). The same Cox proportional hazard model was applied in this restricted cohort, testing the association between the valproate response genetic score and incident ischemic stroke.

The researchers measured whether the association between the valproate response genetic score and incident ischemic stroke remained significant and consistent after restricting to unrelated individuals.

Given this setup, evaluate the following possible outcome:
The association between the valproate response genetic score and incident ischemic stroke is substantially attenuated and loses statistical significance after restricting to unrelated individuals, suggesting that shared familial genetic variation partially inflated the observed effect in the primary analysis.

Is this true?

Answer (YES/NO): NO